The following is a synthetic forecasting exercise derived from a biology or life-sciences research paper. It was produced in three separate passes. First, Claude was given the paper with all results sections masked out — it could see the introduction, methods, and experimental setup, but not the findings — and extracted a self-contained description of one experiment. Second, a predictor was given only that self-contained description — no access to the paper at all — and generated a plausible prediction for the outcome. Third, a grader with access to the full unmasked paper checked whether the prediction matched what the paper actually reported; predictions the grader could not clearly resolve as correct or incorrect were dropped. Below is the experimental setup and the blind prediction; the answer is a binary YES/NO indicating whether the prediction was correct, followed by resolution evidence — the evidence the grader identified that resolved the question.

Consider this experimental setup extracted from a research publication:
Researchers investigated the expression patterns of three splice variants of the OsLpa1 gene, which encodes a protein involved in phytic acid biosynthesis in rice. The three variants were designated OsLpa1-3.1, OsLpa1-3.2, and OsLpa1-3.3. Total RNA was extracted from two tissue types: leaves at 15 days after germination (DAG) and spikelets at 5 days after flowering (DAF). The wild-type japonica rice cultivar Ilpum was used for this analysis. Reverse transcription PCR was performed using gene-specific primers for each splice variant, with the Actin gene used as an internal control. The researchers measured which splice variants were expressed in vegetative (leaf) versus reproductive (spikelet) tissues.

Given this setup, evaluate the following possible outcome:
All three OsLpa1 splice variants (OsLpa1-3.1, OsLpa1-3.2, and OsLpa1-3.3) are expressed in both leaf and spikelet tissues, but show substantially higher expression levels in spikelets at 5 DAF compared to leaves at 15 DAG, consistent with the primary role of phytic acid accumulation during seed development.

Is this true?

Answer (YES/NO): NO